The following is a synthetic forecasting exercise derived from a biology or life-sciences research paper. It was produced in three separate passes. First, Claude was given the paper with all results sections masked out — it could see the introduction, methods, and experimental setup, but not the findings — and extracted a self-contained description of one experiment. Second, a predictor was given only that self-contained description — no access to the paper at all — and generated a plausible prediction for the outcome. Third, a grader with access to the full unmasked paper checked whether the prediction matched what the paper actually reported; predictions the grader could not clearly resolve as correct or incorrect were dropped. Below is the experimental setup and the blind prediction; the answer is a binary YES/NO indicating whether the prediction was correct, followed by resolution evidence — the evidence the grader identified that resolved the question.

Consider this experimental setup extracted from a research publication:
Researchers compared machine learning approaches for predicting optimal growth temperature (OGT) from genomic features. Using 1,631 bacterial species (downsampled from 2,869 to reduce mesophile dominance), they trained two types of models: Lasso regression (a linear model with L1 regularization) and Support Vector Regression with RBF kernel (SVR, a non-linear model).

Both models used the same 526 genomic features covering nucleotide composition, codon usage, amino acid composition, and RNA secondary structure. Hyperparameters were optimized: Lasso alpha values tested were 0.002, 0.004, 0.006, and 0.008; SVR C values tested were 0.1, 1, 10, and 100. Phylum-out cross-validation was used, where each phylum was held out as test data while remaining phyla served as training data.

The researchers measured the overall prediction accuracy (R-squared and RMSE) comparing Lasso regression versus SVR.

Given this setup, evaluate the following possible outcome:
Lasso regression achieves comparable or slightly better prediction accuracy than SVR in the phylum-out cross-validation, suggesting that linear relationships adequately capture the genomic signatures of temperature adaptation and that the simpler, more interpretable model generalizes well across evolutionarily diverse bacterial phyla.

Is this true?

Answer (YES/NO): YES